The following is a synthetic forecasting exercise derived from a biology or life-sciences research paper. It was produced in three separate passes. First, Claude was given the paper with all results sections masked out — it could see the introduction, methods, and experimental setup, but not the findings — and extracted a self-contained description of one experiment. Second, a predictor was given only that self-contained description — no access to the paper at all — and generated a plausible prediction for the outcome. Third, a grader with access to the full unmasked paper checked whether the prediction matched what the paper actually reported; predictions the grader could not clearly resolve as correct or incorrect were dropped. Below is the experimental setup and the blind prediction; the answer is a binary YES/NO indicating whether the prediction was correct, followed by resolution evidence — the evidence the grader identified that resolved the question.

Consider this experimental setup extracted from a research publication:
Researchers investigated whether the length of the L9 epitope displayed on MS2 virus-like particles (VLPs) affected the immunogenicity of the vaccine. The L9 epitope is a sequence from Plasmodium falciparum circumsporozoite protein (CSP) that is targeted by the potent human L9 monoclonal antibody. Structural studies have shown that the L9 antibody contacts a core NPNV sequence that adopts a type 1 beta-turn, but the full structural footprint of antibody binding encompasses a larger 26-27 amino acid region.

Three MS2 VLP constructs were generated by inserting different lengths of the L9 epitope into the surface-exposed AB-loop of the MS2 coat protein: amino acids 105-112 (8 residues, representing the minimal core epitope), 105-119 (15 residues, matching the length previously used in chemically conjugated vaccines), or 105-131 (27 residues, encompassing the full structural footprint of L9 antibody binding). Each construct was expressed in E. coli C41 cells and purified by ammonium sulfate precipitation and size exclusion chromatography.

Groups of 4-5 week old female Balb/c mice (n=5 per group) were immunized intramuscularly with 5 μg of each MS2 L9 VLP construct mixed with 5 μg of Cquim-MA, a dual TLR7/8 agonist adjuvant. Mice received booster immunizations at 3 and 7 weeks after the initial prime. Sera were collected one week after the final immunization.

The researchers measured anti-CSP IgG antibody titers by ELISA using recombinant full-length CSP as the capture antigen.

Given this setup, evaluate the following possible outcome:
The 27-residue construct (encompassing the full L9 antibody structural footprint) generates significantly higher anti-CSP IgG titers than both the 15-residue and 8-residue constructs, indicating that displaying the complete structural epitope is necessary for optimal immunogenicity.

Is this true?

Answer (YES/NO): NO